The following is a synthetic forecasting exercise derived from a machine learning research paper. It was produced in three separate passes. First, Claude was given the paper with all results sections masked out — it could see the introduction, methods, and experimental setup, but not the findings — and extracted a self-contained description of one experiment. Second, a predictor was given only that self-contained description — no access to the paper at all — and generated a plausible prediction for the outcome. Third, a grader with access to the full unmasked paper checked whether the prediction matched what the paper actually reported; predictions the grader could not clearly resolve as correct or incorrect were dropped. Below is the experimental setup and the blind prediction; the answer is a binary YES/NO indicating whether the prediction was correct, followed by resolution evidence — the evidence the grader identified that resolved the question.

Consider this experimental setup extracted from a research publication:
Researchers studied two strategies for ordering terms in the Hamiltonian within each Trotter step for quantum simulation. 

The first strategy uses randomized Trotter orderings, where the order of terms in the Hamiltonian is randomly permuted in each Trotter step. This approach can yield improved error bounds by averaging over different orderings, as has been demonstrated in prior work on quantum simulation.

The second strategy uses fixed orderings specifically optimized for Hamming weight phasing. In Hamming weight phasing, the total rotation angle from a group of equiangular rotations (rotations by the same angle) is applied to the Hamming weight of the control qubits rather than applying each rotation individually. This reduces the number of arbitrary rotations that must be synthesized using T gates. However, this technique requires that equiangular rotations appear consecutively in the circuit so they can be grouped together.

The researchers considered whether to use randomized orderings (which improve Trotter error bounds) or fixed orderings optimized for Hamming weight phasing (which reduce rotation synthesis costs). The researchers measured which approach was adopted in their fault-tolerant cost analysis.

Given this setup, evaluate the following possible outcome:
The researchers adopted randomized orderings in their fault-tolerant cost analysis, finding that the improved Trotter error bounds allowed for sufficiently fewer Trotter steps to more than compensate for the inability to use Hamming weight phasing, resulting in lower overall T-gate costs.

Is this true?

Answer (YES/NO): NO